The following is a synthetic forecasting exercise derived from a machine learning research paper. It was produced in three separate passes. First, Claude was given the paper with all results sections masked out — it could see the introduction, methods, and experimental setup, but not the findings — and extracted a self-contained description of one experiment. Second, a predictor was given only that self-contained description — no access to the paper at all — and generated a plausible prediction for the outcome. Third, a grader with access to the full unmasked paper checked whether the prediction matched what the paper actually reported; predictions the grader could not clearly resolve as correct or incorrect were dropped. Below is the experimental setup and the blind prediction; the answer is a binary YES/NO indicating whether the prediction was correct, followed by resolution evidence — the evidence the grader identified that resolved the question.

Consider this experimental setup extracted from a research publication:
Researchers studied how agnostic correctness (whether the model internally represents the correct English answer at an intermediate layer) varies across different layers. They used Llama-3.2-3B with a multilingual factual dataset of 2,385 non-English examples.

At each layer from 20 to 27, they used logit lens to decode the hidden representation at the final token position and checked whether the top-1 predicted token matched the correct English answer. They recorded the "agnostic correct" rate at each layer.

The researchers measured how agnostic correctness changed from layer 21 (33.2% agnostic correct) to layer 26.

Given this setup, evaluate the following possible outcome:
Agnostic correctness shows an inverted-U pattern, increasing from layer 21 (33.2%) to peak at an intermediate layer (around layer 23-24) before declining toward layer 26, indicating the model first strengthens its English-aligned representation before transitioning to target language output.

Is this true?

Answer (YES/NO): NO